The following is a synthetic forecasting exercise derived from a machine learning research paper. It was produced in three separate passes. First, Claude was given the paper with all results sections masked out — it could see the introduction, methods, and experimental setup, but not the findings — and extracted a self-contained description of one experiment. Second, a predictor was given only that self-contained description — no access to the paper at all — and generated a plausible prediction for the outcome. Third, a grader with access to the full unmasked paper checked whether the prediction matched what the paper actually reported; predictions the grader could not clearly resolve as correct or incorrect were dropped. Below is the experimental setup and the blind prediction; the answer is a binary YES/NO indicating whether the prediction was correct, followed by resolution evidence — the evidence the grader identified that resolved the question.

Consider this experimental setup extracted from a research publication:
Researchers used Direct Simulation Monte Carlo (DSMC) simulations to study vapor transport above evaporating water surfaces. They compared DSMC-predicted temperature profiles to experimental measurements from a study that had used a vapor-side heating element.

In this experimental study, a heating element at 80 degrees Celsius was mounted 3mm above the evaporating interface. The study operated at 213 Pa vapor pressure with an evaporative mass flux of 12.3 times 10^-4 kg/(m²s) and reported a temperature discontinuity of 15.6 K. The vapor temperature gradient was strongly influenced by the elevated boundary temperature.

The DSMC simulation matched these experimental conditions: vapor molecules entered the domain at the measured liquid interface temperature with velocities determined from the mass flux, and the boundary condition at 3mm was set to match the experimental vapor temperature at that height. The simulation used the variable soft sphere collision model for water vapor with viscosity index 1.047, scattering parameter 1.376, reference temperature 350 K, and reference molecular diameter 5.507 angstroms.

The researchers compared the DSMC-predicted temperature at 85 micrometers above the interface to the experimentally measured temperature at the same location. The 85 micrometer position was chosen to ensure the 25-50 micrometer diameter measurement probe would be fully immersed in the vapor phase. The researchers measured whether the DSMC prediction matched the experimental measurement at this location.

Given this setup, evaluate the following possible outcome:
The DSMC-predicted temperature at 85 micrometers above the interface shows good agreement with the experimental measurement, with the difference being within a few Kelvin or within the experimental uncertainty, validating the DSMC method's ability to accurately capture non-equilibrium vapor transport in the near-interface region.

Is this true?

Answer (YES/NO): YES